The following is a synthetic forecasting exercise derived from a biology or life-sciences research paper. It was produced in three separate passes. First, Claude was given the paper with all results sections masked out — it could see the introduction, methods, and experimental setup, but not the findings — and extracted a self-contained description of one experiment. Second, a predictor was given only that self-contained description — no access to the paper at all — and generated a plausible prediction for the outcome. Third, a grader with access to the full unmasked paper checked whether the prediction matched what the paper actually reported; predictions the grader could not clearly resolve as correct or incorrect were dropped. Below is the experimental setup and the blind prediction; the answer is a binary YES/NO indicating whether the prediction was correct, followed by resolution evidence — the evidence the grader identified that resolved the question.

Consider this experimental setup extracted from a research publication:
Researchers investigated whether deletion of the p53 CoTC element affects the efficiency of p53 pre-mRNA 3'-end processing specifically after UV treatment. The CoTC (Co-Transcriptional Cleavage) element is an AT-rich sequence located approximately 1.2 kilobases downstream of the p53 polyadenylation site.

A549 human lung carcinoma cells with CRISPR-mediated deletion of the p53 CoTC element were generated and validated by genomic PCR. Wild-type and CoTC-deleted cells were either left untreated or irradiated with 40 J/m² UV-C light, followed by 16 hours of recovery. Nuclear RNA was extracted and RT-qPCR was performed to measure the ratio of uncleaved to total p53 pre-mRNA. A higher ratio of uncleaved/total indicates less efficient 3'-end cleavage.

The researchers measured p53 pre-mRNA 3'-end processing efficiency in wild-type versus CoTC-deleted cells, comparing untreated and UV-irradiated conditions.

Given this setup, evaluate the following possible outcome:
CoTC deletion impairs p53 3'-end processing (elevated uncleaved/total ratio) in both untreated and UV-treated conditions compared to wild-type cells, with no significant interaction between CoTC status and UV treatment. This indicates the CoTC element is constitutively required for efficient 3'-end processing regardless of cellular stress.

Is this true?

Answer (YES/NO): NO